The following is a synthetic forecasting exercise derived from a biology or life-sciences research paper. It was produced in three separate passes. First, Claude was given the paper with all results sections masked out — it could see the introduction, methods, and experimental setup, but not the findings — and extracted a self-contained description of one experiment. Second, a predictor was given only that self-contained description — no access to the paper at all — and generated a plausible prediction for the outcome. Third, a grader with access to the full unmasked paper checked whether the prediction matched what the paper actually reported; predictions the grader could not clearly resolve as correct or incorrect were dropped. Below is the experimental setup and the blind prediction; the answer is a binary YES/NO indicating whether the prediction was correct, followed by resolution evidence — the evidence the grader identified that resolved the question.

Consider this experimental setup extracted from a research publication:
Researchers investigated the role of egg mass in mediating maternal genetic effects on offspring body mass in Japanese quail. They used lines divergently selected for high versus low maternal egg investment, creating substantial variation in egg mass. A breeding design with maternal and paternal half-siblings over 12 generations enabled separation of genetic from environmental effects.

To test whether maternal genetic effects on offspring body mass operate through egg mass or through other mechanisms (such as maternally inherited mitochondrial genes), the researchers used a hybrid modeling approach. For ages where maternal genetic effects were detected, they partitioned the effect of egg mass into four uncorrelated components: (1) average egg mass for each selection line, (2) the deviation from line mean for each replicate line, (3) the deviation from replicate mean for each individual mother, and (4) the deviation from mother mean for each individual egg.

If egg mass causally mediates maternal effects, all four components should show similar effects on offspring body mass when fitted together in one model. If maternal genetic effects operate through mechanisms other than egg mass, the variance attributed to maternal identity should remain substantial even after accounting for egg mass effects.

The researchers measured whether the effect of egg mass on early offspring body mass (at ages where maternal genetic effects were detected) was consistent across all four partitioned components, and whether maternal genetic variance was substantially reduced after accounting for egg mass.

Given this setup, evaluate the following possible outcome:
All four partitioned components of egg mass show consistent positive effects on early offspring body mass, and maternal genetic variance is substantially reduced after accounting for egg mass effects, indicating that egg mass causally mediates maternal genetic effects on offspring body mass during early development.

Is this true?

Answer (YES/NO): YES